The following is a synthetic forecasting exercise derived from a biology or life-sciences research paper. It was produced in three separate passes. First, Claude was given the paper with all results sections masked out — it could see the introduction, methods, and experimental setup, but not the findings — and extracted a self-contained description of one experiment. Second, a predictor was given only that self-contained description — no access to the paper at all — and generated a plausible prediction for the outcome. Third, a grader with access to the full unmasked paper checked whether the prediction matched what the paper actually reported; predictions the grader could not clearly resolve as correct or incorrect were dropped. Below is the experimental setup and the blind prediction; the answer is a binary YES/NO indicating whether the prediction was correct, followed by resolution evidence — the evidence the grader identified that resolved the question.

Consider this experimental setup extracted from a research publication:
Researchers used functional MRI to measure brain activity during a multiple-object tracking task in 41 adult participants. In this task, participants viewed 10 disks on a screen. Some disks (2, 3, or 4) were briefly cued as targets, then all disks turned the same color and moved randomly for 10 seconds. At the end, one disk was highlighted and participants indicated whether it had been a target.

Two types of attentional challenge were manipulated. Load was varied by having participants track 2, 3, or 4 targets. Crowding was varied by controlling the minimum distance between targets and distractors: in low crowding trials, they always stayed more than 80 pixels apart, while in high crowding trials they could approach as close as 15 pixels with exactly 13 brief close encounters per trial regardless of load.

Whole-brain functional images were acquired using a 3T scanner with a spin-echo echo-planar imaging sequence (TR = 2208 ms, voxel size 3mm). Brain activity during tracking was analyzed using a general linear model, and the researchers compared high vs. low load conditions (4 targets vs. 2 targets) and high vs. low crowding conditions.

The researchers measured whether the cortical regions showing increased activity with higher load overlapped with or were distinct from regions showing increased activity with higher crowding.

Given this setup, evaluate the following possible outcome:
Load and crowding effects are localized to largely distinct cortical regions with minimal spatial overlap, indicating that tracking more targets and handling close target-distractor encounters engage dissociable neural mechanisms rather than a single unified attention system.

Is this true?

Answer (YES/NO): NO